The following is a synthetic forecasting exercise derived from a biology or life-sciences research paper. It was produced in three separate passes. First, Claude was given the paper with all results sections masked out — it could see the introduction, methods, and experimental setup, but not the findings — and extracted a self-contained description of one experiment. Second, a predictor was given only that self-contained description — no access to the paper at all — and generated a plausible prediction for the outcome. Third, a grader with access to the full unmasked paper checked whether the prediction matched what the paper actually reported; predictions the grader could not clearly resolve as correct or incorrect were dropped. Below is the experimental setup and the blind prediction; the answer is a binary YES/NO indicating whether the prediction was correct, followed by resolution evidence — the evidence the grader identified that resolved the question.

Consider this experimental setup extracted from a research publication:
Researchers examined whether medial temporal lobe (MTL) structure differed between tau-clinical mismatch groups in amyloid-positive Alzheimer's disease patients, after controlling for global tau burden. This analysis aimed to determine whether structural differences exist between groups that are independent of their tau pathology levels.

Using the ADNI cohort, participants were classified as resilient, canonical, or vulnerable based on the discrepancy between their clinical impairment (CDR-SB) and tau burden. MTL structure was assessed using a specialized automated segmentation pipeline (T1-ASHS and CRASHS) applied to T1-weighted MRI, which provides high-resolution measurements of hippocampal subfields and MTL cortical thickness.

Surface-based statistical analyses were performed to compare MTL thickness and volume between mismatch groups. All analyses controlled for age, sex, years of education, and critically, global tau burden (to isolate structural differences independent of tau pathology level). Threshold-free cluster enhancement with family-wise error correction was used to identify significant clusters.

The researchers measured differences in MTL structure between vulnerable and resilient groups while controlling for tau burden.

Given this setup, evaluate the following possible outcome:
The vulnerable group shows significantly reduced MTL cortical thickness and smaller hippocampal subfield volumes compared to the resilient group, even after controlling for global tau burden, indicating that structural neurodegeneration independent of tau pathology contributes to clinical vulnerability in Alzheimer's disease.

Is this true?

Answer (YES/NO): NO